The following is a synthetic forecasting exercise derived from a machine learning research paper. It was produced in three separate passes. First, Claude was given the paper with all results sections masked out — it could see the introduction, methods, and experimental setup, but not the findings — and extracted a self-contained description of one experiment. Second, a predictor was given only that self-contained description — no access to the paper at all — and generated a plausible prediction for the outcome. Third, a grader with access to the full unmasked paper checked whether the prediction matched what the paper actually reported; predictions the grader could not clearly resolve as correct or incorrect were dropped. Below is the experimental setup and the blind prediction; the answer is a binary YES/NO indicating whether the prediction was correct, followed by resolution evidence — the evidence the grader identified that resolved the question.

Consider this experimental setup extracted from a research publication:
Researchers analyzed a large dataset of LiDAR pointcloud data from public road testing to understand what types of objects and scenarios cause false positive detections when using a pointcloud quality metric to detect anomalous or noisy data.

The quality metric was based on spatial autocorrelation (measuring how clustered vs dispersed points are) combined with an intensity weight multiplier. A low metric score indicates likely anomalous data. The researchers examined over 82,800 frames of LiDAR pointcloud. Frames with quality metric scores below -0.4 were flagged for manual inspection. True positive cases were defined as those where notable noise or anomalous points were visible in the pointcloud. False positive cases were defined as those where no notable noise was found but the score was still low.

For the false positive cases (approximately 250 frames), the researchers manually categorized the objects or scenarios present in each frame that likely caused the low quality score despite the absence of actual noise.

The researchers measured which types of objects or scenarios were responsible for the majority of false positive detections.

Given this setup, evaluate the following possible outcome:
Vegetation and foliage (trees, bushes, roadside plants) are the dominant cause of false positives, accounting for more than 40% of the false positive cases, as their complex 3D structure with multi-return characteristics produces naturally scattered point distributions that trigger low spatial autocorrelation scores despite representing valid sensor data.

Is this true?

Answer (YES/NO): NO